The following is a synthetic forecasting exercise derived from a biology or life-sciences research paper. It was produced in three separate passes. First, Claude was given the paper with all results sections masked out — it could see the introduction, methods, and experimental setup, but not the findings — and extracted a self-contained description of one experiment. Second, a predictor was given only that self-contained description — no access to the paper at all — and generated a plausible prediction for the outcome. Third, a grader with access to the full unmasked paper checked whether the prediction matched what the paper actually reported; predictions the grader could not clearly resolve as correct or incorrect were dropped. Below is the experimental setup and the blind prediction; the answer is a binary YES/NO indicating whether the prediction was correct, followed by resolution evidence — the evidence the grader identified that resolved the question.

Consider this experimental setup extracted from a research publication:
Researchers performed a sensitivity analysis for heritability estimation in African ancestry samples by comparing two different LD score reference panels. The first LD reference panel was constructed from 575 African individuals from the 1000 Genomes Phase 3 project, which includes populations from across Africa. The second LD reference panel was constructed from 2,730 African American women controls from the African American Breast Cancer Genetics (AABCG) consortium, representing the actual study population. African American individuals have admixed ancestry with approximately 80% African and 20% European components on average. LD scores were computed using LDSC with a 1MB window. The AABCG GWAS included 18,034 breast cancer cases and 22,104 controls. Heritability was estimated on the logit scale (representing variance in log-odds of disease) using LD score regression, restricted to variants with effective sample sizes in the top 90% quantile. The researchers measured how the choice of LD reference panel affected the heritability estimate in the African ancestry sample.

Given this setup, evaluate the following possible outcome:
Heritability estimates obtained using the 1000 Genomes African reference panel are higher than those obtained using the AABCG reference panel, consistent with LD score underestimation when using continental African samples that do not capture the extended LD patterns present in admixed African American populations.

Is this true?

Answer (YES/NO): NO